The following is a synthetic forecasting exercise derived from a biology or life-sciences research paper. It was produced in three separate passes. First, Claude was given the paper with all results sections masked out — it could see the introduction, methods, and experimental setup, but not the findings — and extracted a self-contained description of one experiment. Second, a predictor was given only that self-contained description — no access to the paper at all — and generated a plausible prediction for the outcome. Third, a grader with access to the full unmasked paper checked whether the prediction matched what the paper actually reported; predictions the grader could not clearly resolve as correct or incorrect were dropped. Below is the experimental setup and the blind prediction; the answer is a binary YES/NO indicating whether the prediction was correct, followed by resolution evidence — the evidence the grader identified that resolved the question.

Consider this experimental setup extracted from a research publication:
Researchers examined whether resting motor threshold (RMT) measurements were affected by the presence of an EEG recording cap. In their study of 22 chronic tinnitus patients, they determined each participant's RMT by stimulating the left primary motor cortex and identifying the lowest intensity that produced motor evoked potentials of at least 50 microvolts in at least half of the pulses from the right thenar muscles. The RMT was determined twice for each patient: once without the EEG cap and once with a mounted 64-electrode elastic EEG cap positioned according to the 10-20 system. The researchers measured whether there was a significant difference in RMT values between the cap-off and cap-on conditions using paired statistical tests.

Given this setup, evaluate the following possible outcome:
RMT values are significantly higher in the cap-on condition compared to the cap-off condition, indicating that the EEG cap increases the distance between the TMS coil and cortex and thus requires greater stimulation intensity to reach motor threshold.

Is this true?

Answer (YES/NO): YES